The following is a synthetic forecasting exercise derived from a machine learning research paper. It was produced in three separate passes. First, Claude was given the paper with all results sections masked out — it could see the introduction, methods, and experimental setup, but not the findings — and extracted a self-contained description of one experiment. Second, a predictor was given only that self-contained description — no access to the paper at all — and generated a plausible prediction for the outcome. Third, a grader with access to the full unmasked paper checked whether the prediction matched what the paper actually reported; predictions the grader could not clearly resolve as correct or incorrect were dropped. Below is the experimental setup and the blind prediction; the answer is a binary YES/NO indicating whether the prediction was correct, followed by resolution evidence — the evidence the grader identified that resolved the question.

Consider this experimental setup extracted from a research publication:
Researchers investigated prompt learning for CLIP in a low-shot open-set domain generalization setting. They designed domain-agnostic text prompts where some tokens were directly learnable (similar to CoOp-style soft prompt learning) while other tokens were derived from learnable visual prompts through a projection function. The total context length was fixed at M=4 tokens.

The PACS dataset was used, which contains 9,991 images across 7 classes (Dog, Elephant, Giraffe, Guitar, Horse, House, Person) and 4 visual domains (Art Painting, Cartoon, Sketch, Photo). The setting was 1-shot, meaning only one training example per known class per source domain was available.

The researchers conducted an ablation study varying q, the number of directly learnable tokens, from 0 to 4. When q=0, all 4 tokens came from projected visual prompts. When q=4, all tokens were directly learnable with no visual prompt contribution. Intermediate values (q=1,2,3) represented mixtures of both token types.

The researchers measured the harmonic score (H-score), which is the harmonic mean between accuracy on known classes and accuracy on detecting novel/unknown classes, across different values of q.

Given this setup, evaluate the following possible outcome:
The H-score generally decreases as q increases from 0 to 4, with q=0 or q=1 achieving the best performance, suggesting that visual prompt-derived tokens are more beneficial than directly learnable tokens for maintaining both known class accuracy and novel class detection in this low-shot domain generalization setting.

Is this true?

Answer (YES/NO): NO